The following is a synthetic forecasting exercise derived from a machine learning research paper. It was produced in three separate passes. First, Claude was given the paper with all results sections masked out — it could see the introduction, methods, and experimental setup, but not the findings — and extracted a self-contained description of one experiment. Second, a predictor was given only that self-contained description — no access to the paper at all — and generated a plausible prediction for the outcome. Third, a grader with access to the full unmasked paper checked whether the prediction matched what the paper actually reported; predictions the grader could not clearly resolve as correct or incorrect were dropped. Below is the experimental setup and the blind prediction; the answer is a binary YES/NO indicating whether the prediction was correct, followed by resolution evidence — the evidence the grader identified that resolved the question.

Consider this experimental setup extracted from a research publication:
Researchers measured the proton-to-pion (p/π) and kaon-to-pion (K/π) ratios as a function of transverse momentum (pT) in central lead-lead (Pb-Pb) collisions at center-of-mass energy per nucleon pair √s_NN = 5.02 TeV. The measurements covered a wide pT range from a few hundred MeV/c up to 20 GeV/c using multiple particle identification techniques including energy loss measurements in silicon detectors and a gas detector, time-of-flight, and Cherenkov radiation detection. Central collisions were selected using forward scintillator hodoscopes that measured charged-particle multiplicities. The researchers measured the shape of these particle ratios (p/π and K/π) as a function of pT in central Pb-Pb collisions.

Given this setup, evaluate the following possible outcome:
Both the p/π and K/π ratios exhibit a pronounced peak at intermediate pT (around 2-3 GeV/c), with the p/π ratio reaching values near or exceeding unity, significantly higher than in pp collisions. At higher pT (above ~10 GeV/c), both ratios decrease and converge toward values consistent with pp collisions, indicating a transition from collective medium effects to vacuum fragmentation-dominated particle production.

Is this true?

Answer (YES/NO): NO